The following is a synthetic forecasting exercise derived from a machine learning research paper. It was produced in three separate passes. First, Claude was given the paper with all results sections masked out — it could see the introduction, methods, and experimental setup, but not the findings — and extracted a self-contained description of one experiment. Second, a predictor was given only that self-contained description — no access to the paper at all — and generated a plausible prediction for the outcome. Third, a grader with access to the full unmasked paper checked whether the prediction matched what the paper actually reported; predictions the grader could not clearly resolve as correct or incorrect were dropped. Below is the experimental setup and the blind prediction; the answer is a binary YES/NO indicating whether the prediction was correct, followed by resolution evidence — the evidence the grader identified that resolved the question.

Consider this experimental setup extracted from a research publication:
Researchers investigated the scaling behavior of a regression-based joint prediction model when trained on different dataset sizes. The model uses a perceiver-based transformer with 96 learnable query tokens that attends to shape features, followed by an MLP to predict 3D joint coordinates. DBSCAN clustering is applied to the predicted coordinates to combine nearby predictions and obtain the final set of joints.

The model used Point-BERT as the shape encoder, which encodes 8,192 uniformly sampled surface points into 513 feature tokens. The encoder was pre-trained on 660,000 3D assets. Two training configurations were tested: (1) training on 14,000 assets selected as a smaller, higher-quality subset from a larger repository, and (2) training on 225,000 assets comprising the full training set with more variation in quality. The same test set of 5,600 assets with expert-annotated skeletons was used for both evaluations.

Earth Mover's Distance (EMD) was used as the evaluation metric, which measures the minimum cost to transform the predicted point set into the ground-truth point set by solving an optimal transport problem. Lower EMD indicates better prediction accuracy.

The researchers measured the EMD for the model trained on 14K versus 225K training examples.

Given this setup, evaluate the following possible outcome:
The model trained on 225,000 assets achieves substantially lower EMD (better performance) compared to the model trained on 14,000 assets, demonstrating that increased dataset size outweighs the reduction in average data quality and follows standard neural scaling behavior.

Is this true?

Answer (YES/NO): YES